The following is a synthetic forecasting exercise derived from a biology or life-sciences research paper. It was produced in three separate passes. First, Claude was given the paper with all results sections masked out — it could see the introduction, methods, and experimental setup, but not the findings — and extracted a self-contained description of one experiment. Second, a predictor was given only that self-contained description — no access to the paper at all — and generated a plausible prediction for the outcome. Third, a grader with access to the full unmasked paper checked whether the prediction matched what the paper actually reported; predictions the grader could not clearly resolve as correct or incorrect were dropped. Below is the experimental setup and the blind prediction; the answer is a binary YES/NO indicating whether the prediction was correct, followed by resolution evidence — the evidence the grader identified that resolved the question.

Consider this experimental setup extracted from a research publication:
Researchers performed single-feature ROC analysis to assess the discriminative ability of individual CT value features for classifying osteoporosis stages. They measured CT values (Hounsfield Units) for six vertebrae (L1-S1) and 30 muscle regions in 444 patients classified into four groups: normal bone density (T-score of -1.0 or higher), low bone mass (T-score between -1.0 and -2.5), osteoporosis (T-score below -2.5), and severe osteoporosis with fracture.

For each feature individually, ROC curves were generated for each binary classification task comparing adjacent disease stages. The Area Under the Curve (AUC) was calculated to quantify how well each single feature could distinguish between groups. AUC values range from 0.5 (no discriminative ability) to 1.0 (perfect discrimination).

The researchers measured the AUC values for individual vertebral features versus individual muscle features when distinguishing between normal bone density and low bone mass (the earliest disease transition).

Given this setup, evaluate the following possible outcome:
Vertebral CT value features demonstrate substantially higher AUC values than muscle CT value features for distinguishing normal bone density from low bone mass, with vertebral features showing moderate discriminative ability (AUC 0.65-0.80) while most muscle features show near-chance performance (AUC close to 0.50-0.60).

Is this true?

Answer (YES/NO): NO